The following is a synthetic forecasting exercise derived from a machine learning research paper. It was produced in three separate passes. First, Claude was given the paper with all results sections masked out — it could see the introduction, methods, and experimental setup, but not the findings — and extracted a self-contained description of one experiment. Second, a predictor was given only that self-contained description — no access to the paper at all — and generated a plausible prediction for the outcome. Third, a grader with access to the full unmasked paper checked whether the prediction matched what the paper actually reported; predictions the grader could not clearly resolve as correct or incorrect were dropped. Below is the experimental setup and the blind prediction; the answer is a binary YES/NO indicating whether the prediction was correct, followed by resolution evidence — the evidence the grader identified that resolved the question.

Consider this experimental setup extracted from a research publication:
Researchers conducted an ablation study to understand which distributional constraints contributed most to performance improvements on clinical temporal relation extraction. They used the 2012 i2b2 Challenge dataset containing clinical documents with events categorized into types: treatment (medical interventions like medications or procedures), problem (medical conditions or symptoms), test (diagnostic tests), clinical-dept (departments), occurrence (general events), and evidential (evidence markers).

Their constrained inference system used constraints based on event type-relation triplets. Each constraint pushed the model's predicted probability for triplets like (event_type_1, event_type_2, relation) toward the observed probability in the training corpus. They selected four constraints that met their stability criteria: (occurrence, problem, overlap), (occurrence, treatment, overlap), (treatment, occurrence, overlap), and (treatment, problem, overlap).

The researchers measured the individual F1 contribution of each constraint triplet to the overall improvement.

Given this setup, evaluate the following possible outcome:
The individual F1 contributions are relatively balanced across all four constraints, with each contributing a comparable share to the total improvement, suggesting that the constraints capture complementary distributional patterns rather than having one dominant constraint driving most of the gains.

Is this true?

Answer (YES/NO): YES